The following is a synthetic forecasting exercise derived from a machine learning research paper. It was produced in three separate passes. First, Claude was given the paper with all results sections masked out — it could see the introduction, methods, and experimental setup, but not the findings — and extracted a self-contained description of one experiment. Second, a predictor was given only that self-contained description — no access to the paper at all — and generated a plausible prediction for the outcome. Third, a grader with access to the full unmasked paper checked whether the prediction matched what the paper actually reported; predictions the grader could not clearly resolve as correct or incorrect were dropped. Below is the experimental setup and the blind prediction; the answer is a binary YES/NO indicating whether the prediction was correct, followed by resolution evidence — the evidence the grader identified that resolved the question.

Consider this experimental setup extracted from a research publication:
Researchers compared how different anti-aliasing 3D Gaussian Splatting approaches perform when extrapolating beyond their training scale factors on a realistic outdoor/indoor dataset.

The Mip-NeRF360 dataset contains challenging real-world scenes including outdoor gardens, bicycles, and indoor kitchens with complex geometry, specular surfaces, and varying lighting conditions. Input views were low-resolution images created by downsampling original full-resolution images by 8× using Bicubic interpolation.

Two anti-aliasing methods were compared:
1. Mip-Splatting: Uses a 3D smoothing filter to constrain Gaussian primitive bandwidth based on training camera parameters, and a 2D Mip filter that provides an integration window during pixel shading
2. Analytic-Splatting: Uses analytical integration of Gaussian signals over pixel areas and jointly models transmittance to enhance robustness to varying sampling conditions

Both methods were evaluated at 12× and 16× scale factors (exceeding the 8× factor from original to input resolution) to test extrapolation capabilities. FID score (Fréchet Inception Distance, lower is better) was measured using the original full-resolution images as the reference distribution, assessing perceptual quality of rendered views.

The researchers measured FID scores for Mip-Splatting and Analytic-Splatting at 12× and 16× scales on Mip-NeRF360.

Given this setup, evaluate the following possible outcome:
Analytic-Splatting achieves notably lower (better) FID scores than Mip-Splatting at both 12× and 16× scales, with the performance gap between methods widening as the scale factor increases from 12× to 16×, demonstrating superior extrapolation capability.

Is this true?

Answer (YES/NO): YES